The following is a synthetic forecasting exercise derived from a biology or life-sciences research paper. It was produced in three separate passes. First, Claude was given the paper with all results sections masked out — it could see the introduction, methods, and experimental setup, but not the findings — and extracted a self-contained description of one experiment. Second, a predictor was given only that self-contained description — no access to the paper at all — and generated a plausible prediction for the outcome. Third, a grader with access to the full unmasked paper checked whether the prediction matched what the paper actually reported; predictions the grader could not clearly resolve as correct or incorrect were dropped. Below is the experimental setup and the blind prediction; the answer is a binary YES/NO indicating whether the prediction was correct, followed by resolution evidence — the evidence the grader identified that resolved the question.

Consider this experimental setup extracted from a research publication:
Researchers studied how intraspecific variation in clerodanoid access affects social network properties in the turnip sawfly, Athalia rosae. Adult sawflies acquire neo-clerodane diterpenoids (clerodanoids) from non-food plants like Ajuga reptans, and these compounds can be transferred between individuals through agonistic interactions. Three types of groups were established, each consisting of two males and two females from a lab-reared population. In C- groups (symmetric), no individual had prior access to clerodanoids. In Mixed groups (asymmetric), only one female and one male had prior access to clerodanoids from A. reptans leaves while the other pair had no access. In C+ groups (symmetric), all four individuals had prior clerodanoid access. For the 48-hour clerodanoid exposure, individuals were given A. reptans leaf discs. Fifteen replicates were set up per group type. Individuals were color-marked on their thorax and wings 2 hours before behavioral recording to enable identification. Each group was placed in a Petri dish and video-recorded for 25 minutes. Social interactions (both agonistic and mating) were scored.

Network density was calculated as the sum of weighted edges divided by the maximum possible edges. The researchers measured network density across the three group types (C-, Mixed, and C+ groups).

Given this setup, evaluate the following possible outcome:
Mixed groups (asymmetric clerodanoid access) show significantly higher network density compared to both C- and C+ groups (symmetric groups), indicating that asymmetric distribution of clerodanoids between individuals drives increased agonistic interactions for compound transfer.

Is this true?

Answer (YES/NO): YES